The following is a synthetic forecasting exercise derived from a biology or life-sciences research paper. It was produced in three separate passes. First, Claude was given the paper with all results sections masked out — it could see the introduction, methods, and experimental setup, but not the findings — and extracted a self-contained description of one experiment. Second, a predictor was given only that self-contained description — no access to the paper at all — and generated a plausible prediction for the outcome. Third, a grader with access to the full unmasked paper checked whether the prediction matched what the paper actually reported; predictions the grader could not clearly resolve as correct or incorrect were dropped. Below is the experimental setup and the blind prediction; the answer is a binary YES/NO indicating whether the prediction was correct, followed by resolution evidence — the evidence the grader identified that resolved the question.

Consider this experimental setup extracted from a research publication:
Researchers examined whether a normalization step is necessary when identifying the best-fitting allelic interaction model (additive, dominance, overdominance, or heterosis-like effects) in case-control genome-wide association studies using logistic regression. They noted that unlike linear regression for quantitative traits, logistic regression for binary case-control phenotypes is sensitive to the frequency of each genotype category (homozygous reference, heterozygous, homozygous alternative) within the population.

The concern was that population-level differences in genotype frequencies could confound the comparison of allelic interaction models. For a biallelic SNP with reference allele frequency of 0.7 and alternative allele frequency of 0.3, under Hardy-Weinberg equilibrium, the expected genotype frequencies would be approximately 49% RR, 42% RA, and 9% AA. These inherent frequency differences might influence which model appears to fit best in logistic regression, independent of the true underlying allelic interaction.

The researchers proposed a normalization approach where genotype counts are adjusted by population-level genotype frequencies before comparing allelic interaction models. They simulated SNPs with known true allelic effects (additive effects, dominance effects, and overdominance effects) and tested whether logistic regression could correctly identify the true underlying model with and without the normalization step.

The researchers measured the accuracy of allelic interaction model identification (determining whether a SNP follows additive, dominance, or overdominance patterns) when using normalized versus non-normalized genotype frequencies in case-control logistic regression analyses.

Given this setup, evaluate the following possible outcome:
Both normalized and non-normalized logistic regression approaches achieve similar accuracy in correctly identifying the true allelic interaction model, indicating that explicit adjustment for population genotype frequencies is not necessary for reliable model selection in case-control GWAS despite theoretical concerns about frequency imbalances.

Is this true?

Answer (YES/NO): NO